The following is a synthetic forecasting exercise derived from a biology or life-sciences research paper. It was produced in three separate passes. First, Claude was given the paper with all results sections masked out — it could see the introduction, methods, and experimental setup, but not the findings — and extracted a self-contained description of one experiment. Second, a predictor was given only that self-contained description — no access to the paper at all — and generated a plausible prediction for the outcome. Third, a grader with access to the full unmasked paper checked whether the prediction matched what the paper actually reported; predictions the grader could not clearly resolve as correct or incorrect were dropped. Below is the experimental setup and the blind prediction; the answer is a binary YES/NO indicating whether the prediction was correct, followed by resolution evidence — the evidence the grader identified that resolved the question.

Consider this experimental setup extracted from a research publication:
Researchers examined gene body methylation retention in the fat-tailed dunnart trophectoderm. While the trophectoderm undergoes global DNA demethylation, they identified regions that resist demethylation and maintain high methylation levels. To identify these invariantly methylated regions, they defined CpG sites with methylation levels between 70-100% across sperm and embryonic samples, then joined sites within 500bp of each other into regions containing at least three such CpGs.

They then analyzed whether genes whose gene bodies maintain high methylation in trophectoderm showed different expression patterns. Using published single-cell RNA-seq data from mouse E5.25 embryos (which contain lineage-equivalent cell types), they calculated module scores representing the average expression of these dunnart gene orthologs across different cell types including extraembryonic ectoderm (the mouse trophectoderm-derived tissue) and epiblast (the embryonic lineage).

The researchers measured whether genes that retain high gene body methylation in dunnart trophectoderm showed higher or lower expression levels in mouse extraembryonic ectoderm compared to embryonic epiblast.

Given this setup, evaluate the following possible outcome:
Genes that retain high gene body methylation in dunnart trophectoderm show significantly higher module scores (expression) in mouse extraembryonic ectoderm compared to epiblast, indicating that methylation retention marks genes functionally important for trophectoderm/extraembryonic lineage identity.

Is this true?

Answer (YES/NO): NO